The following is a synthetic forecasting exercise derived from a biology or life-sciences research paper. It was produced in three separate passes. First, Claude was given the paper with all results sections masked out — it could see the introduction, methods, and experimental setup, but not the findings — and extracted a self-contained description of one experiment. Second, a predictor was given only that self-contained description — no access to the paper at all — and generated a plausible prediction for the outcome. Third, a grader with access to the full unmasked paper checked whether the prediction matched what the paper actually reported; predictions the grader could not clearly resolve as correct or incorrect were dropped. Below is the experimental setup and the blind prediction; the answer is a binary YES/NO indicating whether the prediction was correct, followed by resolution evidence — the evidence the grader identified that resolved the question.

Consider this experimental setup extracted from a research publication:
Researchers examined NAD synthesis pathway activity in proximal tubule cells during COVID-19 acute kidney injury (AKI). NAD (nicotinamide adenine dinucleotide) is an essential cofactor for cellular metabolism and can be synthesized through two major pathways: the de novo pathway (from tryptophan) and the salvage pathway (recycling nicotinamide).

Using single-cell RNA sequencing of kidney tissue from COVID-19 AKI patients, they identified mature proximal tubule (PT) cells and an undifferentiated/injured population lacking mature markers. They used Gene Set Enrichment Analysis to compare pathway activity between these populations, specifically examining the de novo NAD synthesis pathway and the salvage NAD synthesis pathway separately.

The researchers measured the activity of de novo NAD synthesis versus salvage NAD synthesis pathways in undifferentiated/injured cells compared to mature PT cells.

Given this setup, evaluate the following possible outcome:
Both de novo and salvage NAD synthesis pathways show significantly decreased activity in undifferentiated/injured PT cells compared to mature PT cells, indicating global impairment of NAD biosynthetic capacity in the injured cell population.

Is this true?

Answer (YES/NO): NO